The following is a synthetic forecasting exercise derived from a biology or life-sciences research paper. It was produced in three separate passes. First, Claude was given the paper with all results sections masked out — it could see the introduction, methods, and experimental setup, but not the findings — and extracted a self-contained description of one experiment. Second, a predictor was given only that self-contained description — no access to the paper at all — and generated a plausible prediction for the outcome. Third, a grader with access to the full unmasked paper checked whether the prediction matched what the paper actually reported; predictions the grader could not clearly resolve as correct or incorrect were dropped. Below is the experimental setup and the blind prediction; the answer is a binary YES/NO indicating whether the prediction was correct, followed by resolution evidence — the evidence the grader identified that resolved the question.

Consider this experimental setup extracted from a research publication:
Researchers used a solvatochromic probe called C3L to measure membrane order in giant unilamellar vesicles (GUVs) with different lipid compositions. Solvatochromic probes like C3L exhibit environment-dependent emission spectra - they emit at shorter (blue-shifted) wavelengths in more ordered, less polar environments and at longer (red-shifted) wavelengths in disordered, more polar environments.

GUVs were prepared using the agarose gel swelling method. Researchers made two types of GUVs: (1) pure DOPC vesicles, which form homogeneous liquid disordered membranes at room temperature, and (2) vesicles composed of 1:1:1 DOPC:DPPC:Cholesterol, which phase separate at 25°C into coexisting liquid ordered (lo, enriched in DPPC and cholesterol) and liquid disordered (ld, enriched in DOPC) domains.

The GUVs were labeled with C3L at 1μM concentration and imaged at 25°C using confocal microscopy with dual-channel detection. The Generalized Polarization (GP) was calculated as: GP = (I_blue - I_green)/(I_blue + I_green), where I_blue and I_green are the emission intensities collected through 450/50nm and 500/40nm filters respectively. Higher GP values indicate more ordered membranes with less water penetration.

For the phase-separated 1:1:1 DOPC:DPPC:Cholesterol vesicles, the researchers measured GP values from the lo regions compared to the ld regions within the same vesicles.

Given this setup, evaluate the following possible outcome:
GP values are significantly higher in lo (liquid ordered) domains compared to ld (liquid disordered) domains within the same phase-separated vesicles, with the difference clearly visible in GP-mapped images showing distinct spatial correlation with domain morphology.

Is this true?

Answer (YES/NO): YES